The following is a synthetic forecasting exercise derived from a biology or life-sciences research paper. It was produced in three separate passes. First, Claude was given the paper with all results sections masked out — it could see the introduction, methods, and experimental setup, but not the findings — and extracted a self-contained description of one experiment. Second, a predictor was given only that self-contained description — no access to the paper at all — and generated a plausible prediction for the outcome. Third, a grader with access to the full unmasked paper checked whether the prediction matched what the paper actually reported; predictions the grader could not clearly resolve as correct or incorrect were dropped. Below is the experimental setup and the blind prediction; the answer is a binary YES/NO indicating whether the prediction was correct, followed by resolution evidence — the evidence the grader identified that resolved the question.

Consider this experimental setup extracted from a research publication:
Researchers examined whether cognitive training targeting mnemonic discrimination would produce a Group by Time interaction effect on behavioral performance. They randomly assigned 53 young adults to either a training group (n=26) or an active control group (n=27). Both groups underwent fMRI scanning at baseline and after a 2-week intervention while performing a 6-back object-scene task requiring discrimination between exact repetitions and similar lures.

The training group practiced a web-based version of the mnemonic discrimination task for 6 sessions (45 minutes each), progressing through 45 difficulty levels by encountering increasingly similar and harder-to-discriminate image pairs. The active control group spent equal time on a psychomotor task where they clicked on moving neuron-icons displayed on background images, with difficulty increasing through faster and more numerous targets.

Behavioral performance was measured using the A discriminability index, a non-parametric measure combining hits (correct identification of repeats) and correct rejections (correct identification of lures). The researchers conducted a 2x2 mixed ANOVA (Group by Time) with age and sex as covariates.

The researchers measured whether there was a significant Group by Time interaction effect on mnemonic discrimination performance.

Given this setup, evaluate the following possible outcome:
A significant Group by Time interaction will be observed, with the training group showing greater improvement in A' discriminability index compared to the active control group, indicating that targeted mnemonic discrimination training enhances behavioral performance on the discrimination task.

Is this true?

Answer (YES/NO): YES